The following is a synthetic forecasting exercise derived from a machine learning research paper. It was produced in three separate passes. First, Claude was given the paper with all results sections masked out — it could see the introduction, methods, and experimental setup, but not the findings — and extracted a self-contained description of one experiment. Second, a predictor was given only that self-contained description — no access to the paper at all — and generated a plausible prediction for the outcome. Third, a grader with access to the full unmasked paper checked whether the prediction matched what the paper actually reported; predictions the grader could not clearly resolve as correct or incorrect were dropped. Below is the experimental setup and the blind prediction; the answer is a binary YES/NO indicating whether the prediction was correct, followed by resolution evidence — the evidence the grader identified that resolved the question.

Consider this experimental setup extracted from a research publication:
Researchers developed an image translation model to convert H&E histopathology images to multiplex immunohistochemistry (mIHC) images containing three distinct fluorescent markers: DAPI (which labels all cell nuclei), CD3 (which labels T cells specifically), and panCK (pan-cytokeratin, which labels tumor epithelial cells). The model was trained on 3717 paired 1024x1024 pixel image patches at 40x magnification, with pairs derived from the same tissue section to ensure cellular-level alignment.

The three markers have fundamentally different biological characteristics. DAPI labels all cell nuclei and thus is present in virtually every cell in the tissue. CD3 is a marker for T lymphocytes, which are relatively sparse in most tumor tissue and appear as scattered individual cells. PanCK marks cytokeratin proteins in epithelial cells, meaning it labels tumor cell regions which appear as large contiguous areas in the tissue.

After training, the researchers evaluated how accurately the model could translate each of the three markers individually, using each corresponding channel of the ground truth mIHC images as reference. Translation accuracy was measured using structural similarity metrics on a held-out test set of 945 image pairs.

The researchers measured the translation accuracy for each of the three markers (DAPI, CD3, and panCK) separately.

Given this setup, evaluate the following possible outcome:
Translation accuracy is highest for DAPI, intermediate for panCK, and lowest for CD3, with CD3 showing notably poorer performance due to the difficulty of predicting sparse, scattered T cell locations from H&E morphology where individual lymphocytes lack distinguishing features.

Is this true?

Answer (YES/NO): NO